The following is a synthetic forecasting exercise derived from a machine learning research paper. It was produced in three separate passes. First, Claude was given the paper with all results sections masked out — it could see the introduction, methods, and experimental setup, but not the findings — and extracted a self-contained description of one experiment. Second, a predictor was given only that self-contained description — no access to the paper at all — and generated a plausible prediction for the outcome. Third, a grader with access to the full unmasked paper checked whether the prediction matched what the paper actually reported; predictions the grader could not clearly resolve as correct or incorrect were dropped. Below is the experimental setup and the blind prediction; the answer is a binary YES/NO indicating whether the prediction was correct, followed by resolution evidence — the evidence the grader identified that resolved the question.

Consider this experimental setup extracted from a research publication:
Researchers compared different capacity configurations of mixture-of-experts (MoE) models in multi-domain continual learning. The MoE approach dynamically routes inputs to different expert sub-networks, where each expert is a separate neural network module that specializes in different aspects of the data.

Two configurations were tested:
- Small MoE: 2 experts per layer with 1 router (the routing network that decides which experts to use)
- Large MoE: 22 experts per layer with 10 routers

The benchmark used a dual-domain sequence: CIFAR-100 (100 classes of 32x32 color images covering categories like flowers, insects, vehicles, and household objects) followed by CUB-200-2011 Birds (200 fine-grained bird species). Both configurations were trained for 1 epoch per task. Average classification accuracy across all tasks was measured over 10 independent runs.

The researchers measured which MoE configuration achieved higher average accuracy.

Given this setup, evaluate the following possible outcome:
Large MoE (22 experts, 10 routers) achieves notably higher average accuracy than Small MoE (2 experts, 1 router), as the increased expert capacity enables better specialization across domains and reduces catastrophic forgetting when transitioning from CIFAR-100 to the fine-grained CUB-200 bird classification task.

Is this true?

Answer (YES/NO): NO